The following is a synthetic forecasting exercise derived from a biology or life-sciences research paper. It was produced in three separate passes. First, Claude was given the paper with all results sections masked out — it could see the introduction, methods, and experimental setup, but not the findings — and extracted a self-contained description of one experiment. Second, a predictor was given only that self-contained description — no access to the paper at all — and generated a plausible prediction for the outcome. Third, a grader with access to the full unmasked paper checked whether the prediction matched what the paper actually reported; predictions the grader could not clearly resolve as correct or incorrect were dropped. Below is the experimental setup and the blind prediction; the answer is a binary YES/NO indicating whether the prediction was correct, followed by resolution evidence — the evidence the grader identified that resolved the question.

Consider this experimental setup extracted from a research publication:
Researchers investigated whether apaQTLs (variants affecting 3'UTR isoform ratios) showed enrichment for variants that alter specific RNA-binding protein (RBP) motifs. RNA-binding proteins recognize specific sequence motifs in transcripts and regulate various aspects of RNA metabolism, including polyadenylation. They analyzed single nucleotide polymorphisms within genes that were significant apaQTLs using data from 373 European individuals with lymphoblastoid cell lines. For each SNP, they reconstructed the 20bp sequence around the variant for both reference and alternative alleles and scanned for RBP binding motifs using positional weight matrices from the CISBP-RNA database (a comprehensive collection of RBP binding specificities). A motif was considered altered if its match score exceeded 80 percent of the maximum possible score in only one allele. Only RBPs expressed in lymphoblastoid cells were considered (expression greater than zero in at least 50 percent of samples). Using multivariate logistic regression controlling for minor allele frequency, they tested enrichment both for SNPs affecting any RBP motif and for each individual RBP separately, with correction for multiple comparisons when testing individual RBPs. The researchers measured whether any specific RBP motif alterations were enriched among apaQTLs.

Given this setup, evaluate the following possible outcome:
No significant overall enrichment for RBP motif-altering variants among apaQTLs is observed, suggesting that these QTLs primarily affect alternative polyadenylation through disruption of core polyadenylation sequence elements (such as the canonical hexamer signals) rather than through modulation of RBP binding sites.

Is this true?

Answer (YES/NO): NO